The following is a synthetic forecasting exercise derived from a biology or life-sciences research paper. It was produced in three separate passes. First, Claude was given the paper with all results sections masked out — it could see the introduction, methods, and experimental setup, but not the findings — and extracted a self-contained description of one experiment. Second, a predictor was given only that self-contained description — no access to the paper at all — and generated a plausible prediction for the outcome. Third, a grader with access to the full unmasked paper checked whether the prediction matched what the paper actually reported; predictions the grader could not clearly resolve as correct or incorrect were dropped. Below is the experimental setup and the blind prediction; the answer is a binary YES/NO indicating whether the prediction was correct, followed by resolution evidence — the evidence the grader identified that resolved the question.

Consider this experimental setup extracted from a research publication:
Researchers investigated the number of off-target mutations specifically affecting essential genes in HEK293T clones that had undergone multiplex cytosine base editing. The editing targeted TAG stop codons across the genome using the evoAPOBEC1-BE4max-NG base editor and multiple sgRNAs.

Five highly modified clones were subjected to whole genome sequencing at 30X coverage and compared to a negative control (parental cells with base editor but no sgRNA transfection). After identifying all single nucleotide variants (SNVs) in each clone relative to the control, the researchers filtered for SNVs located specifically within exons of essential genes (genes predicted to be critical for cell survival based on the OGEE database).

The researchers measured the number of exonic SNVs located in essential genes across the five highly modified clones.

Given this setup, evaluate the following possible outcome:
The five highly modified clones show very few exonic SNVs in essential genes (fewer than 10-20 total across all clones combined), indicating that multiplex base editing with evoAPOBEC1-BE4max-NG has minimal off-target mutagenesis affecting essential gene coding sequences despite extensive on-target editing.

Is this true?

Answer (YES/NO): NO